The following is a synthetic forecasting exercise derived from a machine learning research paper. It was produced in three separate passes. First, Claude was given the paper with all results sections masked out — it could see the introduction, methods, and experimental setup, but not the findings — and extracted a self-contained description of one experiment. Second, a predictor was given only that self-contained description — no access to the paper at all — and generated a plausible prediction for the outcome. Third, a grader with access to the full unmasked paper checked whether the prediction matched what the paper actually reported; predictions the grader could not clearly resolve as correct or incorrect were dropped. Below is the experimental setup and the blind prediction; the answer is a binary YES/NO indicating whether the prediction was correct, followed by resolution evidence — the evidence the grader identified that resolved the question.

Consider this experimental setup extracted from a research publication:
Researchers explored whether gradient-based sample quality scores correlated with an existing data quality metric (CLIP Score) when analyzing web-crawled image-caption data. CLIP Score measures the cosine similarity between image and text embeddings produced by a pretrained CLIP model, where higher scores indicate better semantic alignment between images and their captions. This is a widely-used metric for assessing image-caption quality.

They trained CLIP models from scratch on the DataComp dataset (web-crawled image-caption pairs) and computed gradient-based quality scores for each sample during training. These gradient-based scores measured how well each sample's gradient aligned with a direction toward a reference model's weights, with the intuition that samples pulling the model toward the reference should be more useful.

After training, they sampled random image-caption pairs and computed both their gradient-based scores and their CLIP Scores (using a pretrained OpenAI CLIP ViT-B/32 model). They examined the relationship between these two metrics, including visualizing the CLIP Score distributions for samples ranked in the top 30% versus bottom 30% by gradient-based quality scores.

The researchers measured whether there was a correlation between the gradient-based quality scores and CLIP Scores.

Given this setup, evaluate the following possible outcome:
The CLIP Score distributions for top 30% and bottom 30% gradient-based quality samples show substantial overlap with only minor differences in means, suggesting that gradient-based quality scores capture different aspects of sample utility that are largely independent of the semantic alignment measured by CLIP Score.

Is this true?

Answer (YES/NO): NO